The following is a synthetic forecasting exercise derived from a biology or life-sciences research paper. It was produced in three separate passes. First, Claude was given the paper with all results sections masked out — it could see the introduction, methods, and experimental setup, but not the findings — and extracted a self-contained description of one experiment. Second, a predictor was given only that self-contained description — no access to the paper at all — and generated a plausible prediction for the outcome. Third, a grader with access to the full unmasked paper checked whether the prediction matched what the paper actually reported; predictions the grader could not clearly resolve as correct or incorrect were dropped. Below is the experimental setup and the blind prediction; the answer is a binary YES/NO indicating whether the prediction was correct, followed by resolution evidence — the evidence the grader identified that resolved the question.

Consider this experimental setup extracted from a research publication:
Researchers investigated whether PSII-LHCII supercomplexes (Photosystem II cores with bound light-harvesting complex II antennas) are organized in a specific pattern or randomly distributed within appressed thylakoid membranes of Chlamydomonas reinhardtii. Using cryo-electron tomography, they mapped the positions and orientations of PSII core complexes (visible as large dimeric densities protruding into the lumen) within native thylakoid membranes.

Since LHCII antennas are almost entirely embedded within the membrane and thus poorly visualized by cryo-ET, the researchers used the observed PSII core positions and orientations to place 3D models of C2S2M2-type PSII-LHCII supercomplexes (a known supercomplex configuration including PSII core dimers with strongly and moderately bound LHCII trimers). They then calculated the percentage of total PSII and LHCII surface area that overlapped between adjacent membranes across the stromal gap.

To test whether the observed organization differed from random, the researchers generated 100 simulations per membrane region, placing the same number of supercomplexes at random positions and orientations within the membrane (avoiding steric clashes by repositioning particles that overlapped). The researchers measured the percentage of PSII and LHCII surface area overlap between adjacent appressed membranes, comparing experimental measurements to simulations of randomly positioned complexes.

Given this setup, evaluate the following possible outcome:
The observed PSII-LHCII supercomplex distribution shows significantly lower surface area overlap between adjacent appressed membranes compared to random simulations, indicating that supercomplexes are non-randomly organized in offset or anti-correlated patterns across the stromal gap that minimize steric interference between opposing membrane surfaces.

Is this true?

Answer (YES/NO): NO